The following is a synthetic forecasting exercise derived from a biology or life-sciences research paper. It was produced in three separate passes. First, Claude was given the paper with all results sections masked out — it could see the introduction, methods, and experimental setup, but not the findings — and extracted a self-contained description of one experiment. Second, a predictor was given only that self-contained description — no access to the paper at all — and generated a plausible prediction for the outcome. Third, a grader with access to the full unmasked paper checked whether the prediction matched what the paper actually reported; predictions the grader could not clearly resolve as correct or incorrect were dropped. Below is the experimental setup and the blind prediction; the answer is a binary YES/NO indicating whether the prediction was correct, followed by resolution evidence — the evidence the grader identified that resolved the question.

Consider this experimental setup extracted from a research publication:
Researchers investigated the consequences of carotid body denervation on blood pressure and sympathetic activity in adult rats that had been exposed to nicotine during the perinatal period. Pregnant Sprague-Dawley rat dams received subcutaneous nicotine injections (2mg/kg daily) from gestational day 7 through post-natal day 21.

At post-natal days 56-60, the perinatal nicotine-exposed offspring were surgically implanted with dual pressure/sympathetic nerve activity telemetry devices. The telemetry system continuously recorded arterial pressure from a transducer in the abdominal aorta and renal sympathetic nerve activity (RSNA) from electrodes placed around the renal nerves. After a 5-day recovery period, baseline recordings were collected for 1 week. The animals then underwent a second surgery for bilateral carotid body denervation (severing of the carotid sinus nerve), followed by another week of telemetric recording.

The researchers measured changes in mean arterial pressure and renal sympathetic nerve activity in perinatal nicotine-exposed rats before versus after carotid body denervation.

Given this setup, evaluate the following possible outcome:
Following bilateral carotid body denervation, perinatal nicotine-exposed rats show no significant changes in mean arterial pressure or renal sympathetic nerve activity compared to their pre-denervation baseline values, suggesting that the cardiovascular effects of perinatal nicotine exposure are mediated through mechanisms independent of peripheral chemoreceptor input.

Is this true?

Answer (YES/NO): NO